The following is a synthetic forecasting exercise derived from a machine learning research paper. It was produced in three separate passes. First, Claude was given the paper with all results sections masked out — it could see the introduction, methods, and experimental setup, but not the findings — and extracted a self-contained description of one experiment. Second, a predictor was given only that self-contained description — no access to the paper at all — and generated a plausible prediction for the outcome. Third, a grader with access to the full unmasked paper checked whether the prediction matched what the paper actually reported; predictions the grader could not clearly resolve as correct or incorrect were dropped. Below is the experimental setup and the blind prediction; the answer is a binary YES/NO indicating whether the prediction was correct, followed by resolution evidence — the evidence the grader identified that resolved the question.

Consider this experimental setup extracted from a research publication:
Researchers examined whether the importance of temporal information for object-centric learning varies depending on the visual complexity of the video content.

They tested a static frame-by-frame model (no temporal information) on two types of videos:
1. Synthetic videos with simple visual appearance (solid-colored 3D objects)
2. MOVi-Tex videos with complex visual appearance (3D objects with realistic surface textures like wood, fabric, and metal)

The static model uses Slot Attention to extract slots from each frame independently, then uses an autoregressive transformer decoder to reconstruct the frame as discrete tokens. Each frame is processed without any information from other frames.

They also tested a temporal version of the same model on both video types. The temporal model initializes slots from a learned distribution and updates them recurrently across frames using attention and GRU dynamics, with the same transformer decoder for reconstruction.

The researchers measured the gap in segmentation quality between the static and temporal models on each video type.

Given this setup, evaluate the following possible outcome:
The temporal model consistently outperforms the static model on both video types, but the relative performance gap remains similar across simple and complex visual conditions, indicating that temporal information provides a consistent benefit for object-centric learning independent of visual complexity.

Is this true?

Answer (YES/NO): NO